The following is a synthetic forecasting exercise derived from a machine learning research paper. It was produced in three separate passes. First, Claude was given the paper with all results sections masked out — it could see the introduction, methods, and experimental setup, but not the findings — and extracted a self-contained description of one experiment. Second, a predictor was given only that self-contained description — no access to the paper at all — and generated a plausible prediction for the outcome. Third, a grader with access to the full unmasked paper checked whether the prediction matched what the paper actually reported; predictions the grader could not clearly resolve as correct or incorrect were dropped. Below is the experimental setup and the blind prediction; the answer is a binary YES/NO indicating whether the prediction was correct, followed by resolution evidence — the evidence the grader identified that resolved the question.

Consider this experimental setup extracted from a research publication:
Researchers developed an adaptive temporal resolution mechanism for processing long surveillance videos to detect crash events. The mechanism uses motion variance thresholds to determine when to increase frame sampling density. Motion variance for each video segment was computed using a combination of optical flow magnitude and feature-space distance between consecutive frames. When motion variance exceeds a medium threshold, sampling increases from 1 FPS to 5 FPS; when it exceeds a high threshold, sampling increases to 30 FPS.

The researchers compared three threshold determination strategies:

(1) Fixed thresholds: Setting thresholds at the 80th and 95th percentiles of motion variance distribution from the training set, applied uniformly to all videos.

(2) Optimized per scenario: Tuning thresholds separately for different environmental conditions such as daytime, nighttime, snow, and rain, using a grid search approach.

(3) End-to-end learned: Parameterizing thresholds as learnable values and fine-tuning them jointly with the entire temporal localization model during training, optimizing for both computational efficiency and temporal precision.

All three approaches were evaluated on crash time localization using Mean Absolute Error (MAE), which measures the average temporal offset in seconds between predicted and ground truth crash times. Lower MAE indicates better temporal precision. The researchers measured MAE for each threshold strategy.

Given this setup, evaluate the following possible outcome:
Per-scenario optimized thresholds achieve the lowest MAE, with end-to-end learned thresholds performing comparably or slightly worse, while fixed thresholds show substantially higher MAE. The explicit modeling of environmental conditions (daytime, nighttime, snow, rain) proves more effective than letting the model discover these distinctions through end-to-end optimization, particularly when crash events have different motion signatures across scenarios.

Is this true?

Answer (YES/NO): NO